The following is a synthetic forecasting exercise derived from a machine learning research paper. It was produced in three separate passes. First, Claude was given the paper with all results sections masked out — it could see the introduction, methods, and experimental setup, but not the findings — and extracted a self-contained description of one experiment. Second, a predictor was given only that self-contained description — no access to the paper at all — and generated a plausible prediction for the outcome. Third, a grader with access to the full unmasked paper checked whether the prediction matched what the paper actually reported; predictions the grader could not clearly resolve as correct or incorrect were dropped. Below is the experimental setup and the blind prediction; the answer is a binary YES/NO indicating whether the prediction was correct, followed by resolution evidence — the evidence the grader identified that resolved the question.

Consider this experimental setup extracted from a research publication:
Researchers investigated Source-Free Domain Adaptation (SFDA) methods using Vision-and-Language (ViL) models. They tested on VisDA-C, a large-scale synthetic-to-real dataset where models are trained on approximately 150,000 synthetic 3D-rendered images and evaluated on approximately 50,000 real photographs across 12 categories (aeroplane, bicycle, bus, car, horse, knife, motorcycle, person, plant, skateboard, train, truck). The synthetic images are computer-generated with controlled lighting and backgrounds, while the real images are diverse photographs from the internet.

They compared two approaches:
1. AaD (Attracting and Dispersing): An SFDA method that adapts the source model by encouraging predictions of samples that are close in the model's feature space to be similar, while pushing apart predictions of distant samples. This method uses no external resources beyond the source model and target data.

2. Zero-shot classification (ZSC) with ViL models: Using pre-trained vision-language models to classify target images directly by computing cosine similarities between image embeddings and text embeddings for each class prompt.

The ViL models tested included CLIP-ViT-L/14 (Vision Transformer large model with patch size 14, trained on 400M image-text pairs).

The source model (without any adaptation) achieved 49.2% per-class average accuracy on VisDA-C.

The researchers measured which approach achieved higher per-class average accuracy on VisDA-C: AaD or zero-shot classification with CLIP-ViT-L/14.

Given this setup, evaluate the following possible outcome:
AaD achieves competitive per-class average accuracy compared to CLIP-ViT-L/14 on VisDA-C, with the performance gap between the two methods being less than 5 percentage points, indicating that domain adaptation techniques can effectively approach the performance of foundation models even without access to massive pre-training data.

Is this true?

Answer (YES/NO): YES